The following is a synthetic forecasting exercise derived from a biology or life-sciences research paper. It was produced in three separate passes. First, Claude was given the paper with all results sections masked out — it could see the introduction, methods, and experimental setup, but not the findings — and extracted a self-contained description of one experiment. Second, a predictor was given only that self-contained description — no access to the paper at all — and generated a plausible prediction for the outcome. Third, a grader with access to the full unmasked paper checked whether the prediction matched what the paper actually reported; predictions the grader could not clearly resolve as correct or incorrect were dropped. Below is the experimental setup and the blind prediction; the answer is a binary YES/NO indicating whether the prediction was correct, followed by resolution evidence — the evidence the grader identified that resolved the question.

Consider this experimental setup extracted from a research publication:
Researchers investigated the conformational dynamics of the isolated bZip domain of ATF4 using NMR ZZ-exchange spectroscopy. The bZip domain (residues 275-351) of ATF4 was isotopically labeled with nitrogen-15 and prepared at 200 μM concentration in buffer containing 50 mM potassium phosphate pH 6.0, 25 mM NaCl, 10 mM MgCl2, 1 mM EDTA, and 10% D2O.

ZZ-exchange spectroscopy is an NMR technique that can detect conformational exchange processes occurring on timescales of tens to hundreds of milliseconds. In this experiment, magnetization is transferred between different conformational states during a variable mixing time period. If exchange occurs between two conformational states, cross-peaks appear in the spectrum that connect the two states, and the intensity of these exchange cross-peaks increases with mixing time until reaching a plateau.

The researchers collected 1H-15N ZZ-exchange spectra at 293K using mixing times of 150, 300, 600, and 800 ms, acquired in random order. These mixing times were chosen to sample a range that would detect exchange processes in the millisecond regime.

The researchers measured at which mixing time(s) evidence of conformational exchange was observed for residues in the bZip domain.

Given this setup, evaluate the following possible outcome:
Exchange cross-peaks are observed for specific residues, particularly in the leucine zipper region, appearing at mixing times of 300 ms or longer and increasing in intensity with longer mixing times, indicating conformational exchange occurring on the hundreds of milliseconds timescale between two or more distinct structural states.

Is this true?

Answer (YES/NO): NO